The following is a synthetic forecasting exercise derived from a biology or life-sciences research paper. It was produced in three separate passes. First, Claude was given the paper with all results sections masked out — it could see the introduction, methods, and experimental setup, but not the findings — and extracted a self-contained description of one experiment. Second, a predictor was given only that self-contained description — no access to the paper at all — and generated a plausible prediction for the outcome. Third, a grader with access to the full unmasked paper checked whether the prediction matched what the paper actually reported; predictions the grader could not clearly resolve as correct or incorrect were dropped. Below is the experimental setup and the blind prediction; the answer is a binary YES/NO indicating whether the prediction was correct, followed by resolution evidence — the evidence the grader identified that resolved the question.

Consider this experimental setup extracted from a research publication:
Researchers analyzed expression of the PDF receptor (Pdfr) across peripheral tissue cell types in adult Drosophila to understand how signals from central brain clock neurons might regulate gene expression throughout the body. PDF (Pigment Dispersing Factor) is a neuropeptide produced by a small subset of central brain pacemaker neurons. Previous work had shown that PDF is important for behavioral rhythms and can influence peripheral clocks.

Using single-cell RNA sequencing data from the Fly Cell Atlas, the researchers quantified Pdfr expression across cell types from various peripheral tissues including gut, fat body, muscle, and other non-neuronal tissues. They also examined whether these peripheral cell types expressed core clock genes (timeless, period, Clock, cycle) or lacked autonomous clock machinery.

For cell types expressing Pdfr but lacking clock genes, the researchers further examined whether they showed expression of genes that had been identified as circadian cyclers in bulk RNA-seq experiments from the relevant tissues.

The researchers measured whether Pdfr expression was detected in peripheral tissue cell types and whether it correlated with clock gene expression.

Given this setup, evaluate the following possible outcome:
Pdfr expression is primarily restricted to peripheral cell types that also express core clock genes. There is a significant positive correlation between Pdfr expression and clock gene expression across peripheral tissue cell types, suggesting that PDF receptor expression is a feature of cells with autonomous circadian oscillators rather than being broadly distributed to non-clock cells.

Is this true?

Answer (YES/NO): NO